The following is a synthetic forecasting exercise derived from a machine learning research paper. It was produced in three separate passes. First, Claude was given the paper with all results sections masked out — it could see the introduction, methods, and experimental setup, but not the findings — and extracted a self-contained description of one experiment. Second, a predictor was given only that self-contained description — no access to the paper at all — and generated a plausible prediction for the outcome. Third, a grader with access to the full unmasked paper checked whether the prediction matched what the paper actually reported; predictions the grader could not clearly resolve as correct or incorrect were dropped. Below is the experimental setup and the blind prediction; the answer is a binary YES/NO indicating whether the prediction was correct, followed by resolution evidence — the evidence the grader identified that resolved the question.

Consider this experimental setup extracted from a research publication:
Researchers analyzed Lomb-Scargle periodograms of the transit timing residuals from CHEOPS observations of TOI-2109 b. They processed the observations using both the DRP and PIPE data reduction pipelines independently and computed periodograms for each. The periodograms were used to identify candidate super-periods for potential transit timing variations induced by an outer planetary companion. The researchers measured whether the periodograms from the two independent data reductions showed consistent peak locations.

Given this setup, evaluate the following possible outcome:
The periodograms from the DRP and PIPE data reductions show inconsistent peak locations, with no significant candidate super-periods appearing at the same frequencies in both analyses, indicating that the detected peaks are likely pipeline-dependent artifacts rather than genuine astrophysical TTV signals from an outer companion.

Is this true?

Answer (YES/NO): NO